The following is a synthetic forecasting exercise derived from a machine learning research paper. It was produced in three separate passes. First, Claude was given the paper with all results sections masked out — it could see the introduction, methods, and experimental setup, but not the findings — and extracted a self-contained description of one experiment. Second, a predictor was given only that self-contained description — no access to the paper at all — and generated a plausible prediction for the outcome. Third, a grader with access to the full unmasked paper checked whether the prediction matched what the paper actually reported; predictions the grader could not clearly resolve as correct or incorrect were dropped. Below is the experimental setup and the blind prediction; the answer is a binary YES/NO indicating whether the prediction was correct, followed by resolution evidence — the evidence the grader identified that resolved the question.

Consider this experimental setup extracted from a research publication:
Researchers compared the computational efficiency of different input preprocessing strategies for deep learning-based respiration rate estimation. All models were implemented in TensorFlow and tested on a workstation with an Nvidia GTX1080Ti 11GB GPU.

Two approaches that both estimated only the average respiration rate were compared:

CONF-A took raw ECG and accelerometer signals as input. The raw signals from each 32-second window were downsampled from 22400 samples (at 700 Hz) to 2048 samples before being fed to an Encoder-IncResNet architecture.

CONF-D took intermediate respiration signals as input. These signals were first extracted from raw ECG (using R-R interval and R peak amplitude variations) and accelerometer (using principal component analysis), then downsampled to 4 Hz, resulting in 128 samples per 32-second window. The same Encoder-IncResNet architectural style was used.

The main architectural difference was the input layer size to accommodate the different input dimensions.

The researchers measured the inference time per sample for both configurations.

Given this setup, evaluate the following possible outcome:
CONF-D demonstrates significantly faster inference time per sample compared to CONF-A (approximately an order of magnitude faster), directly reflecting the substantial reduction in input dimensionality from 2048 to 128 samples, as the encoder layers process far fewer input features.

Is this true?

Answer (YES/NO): YES